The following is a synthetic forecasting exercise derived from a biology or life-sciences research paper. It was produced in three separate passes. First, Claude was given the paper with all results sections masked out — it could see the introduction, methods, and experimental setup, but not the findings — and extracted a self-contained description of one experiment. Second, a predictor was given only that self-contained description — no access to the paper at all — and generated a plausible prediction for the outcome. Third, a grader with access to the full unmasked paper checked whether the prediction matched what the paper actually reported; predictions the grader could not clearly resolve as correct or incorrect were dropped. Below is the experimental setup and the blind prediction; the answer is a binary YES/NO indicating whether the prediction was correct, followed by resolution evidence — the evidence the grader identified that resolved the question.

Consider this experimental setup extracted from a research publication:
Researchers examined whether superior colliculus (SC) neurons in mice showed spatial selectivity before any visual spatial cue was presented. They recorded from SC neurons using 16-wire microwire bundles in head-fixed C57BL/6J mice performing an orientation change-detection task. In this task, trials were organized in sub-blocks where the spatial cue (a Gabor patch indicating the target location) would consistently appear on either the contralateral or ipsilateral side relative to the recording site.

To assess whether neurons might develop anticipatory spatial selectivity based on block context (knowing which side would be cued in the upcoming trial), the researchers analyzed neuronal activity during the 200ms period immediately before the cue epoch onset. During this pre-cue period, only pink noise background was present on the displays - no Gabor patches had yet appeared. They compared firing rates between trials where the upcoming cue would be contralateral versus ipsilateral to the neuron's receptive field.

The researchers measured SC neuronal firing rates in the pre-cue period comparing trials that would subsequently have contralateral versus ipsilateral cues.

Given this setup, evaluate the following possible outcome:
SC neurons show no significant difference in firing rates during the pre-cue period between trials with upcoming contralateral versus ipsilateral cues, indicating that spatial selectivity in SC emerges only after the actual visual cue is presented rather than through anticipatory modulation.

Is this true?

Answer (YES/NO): YES